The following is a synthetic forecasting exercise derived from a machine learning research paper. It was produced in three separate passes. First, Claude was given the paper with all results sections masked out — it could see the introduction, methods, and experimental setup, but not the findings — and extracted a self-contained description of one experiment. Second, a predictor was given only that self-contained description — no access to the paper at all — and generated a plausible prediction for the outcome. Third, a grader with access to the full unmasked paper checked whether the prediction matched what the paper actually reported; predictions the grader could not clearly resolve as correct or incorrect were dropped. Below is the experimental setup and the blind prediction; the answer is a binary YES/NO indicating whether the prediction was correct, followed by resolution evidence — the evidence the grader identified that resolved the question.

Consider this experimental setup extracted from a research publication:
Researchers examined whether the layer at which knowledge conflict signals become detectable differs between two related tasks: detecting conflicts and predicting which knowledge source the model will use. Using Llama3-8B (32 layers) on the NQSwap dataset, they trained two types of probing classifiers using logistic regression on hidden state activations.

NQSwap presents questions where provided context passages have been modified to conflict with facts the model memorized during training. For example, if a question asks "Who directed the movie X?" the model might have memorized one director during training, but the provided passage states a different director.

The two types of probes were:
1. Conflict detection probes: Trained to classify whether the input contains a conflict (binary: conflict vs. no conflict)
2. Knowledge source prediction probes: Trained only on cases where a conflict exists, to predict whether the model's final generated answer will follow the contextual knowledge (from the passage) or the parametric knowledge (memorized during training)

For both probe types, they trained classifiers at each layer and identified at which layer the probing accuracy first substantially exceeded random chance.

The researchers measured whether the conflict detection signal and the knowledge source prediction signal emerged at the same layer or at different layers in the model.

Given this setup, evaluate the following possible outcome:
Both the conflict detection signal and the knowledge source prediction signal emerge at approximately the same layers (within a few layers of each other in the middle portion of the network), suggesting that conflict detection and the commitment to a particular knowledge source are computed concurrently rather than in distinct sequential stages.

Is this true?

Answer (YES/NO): NO